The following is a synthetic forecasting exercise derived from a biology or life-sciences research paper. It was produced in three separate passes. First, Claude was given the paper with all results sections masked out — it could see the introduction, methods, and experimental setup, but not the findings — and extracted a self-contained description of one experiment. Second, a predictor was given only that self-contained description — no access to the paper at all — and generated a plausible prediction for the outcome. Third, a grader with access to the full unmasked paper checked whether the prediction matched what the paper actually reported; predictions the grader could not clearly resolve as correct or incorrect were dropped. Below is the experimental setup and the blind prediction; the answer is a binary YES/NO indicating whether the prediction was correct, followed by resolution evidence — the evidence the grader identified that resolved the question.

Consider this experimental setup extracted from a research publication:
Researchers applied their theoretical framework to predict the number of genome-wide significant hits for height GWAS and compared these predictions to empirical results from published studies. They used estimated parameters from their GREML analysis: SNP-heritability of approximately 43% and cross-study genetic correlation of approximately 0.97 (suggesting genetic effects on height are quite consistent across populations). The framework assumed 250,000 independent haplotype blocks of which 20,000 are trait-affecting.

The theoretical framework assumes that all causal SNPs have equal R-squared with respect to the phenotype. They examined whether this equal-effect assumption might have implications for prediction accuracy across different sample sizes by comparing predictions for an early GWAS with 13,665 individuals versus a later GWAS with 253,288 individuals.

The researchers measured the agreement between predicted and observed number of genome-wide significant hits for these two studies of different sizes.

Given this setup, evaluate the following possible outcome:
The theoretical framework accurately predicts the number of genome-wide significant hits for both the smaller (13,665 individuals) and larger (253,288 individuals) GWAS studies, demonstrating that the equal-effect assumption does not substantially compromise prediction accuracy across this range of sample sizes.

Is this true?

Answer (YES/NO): NO